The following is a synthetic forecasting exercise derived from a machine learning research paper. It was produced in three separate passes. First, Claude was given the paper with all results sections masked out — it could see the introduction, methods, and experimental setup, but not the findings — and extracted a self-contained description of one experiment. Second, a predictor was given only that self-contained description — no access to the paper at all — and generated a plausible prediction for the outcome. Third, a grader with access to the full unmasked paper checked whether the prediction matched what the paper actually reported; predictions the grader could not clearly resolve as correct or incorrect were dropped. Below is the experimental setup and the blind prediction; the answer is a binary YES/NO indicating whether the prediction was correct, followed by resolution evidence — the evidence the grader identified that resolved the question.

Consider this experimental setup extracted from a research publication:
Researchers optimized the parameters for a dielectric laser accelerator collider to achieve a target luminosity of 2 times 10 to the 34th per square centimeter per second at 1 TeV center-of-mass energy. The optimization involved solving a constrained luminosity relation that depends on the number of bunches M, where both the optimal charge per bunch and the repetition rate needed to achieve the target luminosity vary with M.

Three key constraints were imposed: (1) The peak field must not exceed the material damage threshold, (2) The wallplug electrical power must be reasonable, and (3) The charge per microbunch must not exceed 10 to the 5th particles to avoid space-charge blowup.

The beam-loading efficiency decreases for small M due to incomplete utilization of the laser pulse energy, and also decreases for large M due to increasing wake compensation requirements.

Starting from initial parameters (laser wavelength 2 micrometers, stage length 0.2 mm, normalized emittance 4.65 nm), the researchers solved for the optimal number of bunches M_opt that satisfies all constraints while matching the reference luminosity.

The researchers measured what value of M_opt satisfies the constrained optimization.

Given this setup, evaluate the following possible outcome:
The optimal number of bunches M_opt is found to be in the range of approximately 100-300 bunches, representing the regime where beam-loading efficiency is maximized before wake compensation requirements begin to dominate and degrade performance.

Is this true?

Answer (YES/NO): YES